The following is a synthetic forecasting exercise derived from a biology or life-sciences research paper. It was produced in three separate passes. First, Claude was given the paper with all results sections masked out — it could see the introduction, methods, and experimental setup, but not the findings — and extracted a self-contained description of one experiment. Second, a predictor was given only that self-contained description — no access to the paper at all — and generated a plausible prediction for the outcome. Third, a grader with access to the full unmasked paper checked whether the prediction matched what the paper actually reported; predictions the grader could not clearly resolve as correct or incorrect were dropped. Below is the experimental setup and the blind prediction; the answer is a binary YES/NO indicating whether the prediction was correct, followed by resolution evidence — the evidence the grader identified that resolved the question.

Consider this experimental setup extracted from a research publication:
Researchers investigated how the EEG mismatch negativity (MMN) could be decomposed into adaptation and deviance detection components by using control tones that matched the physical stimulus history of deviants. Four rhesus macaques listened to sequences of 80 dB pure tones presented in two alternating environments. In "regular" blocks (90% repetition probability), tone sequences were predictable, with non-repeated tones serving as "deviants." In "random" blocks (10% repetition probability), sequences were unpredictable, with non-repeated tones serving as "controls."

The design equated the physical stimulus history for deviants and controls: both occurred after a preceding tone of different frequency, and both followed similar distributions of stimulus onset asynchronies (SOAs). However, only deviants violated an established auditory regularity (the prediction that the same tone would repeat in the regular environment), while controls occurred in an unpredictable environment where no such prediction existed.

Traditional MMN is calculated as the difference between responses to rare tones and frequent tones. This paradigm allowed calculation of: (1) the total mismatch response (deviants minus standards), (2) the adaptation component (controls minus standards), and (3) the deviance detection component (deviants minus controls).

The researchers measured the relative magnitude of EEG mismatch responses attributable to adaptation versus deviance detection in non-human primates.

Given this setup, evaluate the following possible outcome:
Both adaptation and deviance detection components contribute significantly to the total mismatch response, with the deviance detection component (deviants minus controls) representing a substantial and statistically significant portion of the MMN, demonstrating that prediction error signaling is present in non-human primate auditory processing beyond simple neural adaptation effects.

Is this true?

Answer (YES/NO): NO